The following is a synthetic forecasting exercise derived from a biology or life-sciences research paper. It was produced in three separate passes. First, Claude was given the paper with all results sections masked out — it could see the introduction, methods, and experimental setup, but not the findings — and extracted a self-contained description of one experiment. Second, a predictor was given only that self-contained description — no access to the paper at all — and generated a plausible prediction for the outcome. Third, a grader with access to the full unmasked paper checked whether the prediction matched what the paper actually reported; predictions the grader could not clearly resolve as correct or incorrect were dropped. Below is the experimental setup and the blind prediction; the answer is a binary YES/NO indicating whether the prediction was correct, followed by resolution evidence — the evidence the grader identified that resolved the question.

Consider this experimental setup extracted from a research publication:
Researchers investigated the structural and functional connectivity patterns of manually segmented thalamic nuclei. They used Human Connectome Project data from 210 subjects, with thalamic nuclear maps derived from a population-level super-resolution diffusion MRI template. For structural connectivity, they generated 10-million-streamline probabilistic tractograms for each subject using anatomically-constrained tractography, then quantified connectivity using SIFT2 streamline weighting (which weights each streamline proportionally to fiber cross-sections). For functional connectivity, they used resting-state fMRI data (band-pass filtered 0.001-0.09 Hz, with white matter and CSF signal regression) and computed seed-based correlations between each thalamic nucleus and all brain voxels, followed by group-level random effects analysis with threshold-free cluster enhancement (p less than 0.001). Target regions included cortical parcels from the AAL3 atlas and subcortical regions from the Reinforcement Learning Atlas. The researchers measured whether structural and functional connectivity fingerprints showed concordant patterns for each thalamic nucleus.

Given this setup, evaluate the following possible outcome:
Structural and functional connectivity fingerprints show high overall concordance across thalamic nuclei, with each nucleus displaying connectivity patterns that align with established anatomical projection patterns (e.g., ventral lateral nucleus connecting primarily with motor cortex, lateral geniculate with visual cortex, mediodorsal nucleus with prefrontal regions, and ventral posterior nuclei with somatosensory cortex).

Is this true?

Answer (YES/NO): YES